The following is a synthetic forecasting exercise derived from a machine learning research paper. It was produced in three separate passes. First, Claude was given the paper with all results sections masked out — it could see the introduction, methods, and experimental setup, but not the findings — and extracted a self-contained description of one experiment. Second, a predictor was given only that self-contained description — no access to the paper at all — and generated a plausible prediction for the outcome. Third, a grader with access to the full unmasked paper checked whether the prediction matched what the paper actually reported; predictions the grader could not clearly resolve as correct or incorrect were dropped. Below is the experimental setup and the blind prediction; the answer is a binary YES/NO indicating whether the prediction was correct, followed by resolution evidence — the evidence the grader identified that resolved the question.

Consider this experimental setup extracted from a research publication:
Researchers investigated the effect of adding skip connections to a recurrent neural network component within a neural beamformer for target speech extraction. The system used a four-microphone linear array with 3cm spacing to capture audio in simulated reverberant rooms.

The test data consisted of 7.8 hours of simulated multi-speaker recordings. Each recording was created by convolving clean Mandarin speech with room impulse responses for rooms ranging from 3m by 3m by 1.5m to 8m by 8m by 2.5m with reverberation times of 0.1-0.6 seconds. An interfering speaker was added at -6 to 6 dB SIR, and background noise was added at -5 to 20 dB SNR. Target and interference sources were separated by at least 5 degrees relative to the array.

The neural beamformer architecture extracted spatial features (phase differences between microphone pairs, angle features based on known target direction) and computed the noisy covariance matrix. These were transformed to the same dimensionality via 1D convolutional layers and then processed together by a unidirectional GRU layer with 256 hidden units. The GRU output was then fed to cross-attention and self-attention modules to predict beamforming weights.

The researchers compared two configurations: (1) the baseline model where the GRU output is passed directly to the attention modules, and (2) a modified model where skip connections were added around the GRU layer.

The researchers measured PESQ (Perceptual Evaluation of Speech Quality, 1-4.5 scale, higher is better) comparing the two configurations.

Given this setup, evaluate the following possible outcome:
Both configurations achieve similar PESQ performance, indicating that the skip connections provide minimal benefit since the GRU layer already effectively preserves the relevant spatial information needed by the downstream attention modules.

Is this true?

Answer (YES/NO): NO